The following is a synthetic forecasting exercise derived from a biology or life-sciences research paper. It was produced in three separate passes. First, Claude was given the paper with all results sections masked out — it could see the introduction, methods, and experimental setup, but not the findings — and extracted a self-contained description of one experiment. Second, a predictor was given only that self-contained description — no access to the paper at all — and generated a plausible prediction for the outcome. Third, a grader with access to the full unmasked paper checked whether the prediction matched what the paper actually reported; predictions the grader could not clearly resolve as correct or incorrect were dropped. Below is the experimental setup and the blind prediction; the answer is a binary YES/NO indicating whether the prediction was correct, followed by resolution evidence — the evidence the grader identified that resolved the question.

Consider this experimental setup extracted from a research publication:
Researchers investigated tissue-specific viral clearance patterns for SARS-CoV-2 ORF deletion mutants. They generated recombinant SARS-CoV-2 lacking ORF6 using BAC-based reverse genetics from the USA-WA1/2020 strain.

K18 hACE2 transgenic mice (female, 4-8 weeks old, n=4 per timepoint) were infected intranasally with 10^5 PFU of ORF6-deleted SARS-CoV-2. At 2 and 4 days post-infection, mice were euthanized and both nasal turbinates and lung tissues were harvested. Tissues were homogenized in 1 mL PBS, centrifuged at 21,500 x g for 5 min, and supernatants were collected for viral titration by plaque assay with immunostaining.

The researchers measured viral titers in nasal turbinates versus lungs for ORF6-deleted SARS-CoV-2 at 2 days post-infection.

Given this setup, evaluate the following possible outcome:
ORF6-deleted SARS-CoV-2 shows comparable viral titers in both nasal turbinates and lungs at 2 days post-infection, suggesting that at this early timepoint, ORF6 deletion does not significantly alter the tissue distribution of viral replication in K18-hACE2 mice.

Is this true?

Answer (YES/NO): NO